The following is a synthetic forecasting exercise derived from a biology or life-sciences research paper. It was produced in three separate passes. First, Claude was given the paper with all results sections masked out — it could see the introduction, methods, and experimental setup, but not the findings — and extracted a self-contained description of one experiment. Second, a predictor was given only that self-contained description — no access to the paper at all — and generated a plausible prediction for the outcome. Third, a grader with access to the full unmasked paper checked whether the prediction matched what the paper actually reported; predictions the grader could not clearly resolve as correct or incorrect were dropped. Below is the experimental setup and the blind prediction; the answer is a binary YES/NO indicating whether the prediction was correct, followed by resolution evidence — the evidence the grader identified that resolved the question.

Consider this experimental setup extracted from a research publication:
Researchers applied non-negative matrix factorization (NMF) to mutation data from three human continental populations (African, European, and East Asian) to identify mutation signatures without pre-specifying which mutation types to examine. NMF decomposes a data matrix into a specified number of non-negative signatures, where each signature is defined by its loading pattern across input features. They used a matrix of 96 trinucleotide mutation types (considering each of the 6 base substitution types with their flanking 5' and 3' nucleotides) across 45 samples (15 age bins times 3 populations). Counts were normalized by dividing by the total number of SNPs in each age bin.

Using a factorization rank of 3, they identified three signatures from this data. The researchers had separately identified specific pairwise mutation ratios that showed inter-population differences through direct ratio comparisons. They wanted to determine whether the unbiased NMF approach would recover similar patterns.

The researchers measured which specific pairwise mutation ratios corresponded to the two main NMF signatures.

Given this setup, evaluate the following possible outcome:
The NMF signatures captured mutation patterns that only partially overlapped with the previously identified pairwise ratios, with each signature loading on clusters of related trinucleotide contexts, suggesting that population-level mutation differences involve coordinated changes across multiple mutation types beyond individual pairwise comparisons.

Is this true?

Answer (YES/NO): NO